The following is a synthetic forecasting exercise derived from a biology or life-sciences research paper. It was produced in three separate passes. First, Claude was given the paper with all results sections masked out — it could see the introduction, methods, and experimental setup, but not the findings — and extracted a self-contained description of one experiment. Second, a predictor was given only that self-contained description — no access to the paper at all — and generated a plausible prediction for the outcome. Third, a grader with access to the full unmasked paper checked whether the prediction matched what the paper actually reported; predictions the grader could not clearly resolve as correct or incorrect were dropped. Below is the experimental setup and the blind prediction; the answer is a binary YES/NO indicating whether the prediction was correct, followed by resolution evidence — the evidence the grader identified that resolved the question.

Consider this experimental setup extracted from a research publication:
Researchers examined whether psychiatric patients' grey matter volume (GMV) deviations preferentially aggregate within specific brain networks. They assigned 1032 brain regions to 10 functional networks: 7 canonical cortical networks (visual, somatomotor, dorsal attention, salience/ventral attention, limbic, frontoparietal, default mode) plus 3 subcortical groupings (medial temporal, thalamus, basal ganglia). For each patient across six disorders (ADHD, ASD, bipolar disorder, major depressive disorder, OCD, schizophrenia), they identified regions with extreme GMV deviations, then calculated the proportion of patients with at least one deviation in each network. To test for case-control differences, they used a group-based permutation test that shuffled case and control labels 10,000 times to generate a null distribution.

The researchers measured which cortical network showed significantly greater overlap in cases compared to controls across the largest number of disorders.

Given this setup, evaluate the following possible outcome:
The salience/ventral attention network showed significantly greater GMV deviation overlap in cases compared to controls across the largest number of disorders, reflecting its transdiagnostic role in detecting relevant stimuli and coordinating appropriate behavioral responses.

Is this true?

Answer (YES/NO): YES